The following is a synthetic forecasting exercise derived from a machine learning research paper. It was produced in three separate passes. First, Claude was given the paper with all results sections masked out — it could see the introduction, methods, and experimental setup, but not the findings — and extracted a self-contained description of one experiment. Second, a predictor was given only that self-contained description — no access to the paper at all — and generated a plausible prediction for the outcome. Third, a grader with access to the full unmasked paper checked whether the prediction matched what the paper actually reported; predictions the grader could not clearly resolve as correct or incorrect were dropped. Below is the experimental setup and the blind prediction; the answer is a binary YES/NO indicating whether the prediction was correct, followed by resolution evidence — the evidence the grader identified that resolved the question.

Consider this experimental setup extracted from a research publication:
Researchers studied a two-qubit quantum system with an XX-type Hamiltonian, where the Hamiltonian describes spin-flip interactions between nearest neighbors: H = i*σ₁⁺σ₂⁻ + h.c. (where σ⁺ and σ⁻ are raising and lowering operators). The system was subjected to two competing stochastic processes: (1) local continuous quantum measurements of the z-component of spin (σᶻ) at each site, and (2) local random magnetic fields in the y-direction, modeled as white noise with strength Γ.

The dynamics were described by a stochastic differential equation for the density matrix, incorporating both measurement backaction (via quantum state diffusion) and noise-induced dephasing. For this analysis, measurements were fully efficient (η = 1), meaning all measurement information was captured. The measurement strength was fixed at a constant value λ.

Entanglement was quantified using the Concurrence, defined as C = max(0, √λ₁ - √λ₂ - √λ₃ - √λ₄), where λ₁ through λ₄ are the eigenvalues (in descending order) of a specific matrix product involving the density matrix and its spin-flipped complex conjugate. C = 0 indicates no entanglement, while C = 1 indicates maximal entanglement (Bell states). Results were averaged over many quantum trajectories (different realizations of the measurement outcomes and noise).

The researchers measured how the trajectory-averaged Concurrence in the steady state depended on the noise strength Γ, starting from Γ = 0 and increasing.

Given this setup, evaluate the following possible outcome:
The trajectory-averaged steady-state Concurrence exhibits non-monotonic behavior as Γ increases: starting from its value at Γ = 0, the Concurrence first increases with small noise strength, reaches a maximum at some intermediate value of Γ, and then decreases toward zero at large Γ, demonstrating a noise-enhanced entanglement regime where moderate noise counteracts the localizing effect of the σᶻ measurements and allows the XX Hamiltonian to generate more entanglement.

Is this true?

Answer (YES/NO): YES